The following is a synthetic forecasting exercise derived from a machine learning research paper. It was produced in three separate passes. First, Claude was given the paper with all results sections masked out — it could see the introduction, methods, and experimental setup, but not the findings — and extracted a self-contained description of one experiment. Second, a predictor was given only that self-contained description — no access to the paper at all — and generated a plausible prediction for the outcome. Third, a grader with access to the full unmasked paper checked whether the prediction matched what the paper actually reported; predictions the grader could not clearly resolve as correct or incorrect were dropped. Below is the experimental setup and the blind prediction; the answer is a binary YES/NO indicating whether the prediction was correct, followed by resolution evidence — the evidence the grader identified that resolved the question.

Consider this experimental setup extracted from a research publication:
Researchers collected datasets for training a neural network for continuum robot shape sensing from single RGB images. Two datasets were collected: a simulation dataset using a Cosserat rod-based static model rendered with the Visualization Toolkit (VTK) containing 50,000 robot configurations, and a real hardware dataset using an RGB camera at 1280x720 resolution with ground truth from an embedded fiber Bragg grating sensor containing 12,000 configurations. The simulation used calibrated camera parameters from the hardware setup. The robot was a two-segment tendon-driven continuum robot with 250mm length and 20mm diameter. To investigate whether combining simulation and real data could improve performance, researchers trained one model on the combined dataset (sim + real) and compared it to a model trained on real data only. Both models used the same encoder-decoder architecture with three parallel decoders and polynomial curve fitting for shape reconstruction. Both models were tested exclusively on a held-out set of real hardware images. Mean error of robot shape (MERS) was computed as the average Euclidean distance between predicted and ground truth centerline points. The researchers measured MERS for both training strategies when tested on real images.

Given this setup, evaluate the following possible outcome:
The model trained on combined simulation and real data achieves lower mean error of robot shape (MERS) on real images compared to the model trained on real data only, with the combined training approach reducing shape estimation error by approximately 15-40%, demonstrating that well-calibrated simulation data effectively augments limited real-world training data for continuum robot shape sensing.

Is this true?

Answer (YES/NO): NO